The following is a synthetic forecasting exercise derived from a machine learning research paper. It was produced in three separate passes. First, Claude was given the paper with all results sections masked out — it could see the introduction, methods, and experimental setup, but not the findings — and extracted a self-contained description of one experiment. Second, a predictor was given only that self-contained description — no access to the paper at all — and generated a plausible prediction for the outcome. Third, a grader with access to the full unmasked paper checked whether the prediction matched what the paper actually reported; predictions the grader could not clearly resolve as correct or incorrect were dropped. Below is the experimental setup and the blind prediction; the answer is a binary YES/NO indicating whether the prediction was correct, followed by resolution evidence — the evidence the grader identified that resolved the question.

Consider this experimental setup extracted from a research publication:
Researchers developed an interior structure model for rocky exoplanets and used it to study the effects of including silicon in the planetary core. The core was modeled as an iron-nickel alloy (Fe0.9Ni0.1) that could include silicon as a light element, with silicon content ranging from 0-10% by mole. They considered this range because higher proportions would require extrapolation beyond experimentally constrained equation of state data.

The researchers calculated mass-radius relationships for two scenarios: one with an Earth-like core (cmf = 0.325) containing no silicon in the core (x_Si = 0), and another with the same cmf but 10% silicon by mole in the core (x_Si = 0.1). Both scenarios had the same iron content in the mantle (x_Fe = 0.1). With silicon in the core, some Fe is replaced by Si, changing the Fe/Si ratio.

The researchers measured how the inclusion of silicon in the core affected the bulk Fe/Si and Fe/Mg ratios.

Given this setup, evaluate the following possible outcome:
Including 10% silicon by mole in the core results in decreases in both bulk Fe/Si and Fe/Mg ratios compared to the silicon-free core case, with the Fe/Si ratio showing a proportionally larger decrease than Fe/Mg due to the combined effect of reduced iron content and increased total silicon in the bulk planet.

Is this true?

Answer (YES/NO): YES